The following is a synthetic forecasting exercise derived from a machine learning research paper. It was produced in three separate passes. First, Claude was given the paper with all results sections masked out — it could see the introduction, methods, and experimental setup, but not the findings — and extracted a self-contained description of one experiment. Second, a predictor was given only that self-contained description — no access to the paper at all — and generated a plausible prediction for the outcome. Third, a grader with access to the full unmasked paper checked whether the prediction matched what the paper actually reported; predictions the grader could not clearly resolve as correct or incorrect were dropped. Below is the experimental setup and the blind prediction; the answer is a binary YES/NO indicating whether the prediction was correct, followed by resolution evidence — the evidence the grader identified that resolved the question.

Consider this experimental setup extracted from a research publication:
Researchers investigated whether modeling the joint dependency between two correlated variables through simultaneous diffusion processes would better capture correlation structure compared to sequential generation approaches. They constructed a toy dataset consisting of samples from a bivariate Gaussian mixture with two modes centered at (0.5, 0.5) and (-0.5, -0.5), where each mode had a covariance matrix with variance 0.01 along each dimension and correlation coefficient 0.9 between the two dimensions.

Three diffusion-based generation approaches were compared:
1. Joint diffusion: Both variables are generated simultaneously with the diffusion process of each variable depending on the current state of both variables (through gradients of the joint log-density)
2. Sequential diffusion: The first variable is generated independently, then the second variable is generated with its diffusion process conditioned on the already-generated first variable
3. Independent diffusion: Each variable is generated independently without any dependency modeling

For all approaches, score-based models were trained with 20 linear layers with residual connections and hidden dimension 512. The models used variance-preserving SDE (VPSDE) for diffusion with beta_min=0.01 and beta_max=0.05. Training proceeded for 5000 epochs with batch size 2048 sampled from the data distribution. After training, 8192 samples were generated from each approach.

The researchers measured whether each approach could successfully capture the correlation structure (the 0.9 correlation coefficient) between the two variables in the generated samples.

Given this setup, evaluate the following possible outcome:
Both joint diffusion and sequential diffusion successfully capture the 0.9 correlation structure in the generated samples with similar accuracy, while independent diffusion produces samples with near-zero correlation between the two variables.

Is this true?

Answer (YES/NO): NO